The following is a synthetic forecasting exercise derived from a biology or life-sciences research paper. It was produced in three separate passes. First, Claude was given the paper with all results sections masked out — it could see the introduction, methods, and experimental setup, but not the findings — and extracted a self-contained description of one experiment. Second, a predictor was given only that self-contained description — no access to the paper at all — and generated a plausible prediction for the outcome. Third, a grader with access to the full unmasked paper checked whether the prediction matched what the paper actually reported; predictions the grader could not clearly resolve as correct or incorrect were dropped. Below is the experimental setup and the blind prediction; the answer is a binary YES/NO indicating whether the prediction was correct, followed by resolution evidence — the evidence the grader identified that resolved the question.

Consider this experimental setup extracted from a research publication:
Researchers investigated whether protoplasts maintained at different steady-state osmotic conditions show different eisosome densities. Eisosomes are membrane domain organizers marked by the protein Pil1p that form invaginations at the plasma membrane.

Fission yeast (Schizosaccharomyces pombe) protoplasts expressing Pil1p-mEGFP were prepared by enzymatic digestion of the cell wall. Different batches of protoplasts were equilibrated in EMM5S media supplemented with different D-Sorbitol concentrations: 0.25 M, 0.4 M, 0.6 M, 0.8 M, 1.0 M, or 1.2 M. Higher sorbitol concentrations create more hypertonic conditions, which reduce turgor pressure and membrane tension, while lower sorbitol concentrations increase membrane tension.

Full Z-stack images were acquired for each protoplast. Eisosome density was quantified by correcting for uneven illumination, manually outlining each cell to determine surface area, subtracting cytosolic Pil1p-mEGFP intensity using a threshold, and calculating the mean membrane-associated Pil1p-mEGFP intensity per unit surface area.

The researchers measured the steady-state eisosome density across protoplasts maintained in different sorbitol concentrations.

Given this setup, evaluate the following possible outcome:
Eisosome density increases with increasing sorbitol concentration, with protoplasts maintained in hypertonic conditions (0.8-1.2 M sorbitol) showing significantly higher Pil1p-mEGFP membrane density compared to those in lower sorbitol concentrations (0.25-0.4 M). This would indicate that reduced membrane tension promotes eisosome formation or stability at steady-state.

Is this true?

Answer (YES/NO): YES